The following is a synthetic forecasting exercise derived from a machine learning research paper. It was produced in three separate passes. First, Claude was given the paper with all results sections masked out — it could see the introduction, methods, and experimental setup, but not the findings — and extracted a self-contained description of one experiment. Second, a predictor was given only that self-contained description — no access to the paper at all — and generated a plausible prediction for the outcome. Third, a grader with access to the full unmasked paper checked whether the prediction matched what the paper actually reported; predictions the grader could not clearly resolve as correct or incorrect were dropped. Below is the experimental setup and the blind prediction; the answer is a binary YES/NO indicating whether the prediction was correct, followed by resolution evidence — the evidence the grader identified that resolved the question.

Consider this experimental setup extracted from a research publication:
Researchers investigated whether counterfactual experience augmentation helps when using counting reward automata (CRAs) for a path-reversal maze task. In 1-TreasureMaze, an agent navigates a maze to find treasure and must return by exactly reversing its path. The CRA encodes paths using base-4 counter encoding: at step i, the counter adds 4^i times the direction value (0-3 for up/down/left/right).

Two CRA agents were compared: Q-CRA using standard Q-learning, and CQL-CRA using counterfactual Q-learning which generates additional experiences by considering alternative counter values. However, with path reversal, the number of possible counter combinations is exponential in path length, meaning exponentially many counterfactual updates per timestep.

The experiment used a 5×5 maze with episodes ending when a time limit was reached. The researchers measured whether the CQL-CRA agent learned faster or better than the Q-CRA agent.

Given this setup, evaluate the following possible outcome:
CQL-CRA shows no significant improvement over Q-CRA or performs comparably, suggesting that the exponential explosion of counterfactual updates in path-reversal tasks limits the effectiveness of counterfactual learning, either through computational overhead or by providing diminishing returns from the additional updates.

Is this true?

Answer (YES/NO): NO